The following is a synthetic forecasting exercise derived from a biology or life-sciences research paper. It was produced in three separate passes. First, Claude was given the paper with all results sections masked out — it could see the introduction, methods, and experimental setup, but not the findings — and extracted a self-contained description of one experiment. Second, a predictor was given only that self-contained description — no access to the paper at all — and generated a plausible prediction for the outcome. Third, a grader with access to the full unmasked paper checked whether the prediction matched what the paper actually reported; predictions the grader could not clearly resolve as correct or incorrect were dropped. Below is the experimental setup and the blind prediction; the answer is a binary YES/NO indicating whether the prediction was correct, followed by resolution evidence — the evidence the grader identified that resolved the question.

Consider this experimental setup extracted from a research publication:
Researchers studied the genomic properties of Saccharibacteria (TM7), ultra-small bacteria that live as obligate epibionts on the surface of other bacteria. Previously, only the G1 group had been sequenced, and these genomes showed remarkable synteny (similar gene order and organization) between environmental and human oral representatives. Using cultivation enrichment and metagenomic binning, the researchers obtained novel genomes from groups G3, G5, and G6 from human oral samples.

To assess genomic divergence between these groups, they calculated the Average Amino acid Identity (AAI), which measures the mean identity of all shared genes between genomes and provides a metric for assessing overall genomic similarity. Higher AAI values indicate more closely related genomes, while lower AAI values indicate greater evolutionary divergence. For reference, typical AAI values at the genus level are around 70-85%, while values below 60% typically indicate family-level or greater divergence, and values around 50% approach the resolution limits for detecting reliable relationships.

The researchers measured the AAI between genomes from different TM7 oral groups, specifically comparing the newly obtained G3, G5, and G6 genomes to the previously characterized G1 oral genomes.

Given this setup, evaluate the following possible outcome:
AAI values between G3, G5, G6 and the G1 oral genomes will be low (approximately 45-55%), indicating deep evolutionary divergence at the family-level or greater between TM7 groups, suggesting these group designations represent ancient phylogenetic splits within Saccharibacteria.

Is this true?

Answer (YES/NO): YES